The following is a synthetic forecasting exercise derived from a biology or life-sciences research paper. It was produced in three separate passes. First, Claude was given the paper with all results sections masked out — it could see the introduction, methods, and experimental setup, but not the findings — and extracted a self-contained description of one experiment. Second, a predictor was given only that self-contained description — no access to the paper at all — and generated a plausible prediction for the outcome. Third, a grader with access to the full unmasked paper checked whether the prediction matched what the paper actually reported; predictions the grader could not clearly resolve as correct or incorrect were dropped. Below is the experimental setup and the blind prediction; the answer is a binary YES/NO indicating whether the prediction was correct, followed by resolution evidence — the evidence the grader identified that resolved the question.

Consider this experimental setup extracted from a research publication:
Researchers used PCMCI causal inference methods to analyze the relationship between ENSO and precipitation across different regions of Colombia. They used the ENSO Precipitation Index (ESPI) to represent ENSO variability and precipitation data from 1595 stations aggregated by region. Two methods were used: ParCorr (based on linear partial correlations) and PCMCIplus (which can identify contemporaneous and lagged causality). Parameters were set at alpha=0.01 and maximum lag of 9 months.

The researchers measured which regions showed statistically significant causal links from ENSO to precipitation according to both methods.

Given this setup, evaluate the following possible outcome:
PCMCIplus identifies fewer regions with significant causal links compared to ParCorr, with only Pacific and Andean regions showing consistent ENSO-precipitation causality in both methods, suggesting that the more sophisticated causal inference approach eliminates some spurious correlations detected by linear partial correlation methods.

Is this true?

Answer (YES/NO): YES